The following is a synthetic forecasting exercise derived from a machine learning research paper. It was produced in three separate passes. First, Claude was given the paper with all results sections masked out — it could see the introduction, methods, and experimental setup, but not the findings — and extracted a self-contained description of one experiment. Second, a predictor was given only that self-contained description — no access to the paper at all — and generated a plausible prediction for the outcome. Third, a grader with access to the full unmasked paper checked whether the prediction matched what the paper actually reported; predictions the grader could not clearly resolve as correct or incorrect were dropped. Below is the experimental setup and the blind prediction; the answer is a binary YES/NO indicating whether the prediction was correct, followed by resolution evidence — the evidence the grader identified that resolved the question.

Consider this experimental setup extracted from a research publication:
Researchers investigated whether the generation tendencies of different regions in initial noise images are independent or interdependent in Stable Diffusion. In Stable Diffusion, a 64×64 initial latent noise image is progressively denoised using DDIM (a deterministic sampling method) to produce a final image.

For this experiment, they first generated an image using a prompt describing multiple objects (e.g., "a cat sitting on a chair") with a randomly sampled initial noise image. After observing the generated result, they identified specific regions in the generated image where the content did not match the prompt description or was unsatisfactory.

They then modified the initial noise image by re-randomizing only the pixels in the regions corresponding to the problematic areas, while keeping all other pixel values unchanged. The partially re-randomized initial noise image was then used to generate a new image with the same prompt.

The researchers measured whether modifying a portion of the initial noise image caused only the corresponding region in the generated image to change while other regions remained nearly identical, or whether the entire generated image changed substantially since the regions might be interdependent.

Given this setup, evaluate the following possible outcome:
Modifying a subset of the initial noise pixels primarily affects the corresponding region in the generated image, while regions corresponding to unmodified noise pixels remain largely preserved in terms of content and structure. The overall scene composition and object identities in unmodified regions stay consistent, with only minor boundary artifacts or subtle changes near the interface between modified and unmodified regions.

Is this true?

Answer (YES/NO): YES